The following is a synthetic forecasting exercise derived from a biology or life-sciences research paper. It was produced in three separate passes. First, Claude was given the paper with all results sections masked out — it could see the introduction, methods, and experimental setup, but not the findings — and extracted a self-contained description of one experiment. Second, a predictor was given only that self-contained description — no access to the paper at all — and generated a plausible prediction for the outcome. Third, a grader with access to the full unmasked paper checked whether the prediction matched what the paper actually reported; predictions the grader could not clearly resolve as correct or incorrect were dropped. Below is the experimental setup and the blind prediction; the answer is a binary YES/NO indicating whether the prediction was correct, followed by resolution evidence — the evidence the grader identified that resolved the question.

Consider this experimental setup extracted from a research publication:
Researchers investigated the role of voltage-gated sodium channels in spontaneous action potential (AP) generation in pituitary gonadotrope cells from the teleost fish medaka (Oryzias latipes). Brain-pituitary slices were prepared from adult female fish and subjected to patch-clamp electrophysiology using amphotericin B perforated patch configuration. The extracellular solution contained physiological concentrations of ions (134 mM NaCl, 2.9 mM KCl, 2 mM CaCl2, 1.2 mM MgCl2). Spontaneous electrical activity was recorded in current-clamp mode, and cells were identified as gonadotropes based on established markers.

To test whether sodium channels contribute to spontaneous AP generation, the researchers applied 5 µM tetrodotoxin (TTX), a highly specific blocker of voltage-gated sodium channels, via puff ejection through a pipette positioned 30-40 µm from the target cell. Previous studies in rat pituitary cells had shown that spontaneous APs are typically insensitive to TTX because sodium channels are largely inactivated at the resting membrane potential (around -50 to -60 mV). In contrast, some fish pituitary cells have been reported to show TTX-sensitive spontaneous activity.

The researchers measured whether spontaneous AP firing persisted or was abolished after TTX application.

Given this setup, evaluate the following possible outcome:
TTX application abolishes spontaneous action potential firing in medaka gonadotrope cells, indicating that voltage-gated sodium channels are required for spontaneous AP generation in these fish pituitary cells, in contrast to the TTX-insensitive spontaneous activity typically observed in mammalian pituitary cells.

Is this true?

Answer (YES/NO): YES